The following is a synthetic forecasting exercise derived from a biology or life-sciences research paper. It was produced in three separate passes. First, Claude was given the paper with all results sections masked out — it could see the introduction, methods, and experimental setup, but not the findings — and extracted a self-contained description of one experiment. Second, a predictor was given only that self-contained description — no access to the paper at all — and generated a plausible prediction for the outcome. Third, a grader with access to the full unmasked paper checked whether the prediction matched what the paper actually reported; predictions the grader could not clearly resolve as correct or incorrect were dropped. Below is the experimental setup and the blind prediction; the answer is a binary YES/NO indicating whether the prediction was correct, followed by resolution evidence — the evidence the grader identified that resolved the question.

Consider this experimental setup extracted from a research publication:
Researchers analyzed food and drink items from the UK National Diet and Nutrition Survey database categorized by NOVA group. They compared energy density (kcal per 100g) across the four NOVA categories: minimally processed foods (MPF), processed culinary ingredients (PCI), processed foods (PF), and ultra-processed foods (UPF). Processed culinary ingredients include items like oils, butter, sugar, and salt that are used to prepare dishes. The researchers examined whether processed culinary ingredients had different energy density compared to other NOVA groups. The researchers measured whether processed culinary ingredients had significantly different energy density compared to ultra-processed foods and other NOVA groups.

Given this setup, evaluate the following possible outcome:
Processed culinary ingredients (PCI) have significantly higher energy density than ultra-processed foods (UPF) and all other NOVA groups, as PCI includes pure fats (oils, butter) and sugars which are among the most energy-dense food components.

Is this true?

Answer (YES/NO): YES